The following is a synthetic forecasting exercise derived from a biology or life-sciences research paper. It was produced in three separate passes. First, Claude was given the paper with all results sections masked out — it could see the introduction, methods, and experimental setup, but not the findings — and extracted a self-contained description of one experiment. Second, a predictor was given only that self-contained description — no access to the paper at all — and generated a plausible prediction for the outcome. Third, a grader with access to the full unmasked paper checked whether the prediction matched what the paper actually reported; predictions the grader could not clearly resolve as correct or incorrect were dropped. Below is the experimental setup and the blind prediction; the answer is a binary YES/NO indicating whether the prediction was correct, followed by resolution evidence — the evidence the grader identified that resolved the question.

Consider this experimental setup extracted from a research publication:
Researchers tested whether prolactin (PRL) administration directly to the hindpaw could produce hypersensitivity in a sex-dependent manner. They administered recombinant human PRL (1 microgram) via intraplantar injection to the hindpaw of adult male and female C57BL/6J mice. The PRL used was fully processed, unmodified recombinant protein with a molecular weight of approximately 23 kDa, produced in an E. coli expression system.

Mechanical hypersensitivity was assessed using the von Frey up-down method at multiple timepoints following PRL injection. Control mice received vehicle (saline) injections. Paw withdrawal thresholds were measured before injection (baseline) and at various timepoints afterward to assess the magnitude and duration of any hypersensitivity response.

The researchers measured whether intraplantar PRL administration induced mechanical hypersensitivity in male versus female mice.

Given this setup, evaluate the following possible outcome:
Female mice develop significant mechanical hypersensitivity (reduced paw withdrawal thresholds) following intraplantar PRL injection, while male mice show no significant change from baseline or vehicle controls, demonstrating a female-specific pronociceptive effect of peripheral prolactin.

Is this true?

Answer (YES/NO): YES